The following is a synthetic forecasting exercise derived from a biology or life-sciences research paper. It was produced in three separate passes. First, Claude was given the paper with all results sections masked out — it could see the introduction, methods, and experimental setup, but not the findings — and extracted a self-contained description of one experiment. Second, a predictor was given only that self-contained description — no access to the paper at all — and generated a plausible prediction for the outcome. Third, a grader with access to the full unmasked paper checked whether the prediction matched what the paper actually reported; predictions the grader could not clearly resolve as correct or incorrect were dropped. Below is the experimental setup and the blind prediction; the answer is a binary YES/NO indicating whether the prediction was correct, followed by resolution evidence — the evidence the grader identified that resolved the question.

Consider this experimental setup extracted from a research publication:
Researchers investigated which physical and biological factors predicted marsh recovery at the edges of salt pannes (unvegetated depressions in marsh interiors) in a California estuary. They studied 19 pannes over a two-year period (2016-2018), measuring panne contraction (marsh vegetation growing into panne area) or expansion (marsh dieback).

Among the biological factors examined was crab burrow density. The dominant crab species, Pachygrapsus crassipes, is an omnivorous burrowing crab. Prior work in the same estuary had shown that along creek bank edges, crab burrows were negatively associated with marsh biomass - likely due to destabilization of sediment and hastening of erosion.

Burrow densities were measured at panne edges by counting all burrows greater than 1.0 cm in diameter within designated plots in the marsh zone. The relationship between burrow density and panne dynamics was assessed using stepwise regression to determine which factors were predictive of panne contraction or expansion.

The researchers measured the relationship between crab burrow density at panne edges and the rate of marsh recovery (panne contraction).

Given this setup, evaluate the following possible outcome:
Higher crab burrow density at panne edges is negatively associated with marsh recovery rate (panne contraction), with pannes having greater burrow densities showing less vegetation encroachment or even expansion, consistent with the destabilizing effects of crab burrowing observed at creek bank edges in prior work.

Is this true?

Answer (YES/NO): NO